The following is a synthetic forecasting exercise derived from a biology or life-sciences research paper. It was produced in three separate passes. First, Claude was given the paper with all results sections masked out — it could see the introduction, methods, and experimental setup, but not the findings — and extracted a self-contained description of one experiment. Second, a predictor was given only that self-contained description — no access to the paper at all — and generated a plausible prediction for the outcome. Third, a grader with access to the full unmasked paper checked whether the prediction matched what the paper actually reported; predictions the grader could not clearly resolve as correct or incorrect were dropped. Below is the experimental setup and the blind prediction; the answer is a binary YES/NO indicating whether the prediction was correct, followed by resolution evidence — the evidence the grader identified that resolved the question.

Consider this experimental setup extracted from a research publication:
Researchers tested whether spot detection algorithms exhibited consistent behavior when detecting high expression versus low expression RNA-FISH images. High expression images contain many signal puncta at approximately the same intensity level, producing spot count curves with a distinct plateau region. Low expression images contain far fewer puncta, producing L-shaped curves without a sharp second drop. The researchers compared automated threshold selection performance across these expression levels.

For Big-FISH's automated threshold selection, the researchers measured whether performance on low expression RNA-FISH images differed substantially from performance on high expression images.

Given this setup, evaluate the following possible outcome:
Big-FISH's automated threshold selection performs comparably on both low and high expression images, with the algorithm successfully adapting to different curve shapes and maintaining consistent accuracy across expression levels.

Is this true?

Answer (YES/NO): NO